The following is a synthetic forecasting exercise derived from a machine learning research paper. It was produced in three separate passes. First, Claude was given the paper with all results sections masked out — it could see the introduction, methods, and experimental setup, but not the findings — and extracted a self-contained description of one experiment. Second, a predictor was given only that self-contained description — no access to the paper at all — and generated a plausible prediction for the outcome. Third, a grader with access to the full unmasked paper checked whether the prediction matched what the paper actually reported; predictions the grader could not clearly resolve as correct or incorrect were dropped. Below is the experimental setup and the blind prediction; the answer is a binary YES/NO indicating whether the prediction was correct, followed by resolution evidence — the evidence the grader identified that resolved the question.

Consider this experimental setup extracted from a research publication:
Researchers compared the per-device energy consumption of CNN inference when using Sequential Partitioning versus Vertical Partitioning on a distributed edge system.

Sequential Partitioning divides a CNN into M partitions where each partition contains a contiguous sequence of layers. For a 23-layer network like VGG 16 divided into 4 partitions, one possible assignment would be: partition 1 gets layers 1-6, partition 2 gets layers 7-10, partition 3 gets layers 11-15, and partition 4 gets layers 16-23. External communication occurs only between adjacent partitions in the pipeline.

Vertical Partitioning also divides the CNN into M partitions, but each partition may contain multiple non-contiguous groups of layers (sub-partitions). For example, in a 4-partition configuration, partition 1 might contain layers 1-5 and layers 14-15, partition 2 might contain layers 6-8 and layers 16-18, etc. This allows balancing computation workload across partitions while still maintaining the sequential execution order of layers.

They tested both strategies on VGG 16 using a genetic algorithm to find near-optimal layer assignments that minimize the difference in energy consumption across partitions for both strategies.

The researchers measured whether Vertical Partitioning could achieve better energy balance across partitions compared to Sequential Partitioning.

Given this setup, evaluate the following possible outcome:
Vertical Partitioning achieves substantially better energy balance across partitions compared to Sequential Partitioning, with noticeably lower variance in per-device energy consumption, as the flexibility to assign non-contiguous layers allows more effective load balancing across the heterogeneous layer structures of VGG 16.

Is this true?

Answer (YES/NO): NO